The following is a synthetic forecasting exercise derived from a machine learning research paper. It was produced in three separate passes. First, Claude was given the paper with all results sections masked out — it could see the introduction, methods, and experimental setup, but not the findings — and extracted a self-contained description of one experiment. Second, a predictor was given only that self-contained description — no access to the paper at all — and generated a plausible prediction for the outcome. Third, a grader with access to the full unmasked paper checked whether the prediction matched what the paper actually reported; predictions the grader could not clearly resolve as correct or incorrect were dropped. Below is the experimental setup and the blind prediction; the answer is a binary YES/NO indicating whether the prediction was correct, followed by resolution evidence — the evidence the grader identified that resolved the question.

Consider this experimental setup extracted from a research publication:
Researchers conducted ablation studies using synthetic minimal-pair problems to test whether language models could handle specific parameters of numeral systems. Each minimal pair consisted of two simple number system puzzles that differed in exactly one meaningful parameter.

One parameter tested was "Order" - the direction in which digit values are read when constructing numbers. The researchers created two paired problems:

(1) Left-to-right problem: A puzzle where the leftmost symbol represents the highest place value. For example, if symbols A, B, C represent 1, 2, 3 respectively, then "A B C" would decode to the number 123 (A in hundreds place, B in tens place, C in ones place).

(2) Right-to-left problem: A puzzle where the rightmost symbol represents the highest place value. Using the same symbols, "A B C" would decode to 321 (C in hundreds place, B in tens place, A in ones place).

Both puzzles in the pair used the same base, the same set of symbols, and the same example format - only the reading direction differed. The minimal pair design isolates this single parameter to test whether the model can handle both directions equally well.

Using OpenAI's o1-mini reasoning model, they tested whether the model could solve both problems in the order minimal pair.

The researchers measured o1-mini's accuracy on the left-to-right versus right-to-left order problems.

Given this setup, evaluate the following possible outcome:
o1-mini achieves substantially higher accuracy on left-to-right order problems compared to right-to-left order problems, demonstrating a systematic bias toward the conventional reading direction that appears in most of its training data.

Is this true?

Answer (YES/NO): NO